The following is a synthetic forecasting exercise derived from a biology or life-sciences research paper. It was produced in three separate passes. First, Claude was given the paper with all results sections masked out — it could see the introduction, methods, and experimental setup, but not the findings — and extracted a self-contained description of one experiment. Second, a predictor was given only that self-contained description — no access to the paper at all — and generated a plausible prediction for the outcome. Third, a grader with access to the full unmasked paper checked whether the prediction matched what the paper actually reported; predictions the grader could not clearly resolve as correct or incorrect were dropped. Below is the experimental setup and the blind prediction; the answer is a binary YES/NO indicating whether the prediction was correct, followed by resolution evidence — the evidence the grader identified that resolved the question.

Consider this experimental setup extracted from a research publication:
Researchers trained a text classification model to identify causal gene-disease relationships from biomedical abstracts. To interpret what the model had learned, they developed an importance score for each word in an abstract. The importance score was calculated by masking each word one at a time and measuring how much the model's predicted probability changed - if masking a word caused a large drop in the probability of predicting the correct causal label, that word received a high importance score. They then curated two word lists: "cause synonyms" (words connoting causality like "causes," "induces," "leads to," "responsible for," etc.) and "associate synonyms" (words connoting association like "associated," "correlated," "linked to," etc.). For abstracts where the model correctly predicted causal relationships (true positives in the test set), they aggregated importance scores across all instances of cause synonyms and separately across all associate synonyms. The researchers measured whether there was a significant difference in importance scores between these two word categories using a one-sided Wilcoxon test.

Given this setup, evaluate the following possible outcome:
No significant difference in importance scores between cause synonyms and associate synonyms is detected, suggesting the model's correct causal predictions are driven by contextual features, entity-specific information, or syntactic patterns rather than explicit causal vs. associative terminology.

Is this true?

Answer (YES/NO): NO